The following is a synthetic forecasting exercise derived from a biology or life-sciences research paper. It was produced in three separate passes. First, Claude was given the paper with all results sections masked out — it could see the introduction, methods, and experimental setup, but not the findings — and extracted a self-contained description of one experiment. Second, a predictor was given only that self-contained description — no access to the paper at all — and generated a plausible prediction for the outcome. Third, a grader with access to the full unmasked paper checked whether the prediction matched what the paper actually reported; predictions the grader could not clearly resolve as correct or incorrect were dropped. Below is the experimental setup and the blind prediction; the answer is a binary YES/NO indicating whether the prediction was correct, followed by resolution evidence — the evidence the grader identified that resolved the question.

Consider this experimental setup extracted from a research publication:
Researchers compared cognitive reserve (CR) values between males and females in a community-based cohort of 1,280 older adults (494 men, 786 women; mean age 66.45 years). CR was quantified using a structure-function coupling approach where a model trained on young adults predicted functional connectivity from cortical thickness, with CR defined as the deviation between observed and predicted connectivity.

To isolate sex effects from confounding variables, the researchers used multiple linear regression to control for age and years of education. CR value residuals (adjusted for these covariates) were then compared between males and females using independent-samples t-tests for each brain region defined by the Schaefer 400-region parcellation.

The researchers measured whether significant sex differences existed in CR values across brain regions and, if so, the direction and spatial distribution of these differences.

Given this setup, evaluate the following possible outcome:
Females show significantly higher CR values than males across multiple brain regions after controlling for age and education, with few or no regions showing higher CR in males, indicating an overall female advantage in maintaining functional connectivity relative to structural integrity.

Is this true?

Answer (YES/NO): NO